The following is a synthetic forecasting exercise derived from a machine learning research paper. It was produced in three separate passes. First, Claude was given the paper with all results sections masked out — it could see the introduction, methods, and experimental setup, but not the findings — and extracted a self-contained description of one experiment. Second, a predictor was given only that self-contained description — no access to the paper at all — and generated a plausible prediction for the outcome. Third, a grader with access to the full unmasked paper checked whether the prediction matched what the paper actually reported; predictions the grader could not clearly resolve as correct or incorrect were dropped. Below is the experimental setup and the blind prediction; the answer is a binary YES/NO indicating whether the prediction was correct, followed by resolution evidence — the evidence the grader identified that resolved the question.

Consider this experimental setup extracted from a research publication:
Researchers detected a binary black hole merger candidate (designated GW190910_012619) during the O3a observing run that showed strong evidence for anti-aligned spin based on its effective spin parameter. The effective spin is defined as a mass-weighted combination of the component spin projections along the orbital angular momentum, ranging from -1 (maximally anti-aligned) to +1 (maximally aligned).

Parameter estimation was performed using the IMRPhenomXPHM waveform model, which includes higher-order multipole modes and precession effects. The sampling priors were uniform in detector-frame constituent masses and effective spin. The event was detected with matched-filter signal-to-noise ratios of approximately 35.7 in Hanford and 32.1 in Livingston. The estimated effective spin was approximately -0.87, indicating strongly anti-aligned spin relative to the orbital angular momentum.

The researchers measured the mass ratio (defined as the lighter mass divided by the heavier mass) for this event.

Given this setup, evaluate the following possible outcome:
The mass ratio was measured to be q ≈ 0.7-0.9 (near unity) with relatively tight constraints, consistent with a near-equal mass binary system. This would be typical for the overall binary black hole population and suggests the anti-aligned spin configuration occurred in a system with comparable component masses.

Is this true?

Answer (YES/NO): NO